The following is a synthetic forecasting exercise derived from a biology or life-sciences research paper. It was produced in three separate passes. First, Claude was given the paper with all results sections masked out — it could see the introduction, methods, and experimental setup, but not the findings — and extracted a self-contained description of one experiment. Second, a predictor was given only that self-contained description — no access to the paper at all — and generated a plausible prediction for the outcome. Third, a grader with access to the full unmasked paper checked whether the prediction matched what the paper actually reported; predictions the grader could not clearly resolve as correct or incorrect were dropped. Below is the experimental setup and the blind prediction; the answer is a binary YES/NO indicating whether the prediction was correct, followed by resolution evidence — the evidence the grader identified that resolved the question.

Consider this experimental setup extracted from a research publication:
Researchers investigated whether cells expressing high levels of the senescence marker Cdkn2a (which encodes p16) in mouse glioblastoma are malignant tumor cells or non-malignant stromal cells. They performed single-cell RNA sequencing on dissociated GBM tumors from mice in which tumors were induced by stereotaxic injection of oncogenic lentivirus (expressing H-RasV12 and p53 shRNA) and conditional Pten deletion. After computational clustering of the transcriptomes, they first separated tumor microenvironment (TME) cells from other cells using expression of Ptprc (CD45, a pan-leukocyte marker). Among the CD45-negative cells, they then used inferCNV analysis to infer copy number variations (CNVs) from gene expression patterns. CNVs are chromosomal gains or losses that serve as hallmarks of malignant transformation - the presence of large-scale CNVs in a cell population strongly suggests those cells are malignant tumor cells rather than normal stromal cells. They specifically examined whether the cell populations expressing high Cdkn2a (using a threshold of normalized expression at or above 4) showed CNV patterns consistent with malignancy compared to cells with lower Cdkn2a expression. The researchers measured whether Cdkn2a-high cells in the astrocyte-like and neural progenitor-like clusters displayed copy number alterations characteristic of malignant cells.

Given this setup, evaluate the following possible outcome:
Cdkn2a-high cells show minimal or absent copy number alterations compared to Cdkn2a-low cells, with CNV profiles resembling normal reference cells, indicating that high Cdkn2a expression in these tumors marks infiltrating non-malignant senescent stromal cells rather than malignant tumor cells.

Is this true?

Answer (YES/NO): NO